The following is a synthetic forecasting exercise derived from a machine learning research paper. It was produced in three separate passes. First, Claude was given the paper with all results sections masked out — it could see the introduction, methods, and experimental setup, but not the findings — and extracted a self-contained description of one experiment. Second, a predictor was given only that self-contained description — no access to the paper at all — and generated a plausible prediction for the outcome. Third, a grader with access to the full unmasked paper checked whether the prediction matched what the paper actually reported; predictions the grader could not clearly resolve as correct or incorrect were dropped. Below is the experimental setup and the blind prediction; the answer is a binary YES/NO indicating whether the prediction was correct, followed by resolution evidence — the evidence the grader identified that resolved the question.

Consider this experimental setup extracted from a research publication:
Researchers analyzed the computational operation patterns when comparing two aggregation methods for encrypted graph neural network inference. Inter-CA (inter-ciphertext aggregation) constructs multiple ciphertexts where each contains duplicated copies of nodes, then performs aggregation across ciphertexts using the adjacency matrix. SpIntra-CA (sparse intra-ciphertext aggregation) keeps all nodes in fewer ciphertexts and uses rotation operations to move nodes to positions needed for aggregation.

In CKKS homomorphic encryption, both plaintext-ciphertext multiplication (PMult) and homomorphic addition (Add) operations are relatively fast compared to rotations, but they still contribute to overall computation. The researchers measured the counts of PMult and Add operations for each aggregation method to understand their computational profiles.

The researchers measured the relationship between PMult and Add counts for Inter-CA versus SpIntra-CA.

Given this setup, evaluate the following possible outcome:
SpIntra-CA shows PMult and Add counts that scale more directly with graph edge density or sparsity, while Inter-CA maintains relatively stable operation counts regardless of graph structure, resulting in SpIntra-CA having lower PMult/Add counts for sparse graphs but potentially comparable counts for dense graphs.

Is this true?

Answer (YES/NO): NO